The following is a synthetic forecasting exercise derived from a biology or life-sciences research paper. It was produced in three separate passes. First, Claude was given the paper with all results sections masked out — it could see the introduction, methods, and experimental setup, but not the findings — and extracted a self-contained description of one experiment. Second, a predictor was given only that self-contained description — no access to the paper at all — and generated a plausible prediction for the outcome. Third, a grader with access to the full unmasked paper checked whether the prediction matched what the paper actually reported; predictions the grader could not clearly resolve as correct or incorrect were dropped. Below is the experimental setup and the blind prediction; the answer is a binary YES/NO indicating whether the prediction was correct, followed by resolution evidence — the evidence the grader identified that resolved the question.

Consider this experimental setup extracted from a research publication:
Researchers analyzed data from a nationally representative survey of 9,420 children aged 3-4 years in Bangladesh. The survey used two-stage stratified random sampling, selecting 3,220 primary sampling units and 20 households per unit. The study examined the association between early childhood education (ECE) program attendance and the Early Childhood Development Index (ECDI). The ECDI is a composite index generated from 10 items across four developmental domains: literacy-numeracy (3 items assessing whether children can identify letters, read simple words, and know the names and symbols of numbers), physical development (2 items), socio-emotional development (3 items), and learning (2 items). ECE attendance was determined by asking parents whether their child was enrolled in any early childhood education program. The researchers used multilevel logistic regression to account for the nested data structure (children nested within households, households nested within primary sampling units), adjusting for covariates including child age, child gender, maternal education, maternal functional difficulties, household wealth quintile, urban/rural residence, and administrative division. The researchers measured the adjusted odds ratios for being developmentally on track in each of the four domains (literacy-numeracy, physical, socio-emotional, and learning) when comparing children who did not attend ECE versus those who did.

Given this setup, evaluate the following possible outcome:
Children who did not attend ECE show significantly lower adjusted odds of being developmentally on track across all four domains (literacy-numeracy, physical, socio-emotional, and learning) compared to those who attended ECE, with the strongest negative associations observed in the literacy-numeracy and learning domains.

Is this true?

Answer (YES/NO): NO